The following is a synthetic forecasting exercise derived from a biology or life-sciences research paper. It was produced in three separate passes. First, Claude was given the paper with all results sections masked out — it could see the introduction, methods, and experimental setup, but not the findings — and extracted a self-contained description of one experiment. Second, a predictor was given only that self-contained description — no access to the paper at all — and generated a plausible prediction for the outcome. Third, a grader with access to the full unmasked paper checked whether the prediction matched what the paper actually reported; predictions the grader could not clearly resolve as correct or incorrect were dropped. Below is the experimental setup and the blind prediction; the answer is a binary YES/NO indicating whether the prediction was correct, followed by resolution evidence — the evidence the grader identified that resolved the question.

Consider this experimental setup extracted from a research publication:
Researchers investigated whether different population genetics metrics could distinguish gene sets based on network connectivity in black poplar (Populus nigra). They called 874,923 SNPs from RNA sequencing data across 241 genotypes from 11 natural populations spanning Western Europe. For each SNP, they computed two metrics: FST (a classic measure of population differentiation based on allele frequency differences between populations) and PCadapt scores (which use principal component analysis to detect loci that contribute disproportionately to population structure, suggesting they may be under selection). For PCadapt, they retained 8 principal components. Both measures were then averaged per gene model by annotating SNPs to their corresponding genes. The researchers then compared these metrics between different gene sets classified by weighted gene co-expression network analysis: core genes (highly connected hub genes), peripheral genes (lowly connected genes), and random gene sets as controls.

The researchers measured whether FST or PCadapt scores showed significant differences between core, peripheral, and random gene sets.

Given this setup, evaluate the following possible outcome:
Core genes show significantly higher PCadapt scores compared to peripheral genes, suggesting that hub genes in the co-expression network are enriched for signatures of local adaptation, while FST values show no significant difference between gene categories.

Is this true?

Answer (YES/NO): YES